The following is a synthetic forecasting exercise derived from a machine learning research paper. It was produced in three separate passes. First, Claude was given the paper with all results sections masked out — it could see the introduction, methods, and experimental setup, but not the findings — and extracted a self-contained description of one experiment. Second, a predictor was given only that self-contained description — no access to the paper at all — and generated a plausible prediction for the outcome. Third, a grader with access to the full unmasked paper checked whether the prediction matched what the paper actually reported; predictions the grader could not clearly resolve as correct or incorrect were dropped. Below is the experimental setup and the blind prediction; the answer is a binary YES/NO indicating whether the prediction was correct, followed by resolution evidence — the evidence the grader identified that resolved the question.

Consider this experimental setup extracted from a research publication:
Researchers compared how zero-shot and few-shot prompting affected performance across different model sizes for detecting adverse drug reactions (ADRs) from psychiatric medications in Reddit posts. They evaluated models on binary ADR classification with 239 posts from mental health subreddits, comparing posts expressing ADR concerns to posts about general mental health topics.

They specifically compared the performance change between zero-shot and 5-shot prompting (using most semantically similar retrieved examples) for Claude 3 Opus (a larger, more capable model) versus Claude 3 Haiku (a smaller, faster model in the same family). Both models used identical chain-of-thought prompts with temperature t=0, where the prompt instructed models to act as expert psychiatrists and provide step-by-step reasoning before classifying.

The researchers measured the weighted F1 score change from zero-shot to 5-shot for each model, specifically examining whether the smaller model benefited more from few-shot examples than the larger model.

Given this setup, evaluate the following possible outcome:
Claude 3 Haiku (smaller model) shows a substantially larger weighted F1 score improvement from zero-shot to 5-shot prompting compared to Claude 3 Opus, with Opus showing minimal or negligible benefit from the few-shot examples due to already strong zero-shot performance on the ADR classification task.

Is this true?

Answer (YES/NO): YES